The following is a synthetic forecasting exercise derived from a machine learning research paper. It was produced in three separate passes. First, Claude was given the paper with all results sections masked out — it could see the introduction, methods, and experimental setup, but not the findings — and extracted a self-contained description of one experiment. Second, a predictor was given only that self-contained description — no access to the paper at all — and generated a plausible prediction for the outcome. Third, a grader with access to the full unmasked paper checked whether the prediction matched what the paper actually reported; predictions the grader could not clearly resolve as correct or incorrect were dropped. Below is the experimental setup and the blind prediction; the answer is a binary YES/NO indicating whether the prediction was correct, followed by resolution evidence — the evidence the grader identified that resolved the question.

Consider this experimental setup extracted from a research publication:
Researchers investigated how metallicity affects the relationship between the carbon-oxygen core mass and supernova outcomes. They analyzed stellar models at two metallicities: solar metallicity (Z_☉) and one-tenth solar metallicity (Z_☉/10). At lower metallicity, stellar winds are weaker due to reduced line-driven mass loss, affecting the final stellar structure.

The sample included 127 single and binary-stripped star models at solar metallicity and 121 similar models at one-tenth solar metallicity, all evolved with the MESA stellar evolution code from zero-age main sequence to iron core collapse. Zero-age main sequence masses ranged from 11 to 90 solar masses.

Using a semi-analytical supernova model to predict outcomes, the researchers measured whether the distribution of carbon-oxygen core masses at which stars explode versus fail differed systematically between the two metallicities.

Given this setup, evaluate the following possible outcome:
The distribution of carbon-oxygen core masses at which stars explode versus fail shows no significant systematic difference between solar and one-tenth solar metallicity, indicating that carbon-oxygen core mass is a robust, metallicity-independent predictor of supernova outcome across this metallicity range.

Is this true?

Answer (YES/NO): NO